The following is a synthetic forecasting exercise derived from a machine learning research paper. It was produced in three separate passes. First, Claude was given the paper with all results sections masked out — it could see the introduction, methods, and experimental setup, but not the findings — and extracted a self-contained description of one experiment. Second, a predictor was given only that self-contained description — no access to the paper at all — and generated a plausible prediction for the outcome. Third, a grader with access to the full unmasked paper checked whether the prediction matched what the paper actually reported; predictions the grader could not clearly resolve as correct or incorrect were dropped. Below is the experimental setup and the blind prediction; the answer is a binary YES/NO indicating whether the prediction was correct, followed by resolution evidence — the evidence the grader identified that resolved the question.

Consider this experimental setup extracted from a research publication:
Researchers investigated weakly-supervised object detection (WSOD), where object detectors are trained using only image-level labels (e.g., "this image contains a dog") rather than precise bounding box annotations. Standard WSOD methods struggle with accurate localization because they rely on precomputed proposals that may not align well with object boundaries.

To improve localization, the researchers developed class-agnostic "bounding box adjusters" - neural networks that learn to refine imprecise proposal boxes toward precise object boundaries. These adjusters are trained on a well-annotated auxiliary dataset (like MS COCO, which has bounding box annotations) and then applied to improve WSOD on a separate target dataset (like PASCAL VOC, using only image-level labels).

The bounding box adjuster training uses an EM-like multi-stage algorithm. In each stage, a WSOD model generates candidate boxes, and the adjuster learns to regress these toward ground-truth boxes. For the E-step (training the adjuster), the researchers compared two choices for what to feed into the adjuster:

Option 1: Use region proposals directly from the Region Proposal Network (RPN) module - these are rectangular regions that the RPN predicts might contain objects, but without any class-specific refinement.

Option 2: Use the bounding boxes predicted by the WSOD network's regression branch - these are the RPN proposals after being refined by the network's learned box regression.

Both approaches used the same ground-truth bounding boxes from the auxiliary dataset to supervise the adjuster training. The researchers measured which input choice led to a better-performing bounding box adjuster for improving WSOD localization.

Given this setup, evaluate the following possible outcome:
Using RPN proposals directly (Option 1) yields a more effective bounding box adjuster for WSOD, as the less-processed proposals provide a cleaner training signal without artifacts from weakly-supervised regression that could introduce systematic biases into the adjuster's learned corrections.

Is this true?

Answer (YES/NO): YES